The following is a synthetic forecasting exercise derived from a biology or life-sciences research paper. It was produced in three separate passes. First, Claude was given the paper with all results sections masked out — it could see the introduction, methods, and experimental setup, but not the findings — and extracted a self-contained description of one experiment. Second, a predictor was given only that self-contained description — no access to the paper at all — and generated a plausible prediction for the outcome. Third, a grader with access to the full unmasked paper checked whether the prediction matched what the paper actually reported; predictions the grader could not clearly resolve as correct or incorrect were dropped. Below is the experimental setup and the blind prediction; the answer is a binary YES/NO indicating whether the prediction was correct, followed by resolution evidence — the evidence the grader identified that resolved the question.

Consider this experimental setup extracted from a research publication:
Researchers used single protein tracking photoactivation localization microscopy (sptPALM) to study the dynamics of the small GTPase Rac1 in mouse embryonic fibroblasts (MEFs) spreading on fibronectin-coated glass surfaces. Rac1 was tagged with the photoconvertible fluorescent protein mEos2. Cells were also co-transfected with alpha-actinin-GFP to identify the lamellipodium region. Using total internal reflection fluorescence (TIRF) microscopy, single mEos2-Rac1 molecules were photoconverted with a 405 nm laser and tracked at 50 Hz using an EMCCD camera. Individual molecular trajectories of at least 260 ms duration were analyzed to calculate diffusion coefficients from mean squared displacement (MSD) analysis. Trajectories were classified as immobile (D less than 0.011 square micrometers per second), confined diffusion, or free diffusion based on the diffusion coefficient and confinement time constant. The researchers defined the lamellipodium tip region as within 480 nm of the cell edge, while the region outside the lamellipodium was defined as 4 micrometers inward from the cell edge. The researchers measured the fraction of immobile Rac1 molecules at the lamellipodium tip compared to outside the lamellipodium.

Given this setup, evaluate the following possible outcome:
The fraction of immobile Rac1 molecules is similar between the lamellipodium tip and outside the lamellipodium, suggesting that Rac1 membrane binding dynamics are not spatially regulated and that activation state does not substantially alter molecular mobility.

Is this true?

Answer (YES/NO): NO